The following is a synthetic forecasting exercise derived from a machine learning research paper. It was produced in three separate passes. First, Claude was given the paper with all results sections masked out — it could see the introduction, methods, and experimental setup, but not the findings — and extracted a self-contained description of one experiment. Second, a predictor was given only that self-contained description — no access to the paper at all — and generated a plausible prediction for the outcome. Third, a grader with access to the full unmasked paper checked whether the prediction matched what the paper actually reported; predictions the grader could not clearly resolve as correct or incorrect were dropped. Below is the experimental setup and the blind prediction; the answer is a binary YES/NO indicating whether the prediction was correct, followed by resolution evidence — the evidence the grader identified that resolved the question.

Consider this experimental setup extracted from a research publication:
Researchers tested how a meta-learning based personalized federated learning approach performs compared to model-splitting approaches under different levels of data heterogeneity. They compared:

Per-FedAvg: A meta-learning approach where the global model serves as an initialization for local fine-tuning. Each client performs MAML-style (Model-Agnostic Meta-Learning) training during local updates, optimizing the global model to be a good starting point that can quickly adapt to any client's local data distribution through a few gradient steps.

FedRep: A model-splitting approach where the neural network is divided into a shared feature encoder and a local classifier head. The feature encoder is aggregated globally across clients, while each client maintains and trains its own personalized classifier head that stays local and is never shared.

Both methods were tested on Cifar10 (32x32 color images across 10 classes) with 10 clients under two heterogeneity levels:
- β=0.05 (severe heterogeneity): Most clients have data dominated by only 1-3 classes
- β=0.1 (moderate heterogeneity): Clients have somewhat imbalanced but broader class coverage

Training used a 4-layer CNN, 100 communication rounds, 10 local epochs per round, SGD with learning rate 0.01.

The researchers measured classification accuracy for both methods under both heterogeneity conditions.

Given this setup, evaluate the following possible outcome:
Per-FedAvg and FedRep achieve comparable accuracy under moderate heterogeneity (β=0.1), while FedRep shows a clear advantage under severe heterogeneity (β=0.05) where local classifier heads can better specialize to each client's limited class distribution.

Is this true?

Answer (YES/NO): NO